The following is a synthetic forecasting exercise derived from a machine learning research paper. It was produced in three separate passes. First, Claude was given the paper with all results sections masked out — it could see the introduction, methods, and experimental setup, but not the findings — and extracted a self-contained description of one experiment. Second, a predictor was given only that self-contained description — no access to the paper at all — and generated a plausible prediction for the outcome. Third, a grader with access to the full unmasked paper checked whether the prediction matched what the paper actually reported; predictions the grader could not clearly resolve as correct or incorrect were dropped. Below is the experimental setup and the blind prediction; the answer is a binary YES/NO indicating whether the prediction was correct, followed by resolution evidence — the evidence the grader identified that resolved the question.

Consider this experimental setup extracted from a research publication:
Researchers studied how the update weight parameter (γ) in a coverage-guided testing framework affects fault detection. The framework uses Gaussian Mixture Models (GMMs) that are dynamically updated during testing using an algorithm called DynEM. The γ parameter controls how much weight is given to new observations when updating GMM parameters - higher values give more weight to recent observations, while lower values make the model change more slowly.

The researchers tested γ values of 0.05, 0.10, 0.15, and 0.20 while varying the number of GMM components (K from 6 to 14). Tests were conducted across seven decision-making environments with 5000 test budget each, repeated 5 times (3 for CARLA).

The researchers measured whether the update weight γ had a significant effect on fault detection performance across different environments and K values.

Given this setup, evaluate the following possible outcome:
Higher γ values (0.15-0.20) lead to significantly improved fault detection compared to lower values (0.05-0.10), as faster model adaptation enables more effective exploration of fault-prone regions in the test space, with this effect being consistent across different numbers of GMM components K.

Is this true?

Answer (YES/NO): NO